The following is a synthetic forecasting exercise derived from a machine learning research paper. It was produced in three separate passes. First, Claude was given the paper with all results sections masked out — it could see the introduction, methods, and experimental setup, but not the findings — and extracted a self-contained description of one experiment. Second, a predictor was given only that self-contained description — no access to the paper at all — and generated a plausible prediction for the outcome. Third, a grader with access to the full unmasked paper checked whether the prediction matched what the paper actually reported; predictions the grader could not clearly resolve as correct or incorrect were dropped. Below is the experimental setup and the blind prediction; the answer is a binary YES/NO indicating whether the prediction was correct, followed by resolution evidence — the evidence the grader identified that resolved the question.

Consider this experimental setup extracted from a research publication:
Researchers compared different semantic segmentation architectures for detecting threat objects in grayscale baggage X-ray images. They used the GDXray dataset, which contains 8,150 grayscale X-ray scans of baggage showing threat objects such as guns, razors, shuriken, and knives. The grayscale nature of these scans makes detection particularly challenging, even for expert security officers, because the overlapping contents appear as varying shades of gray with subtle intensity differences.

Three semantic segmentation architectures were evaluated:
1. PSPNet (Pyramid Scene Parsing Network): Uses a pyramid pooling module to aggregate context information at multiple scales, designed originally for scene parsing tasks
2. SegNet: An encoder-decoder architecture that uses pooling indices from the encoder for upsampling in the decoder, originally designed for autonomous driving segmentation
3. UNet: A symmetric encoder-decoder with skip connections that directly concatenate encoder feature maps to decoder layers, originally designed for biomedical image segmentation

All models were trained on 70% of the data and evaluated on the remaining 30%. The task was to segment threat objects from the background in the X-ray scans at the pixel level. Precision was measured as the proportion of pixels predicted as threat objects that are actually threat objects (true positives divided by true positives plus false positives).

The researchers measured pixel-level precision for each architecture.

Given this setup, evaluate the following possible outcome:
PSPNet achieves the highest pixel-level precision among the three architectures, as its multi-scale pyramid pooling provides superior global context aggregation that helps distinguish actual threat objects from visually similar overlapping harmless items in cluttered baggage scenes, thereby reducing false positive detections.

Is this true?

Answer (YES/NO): NO